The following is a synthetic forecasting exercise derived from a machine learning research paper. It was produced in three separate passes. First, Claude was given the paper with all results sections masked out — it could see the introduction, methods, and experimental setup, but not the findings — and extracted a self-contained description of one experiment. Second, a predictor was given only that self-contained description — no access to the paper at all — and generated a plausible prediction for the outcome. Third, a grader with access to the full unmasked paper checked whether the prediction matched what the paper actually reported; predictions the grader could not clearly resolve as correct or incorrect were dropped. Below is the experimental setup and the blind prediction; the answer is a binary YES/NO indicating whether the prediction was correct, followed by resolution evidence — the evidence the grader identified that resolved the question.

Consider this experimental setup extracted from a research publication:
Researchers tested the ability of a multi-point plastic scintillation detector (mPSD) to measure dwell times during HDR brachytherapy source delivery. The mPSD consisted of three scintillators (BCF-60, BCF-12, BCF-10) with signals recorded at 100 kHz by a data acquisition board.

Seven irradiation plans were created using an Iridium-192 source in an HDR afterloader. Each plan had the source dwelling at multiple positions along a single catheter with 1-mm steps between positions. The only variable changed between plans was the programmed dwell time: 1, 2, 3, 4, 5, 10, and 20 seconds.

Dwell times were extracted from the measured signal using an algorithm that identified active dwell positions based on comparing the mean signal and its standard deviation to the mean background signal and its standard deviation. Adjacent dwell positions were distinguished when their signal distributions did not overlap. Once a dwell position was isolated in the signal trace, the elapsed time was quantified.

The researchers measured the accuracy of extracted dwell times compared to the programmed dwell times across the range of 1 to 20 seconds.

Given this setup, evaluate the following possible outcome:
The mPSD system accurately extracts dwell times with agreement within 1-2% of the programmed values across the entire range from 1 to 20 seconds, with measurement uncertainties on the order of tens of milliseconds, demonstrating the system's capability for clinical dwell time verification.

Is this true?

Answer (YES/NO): NO